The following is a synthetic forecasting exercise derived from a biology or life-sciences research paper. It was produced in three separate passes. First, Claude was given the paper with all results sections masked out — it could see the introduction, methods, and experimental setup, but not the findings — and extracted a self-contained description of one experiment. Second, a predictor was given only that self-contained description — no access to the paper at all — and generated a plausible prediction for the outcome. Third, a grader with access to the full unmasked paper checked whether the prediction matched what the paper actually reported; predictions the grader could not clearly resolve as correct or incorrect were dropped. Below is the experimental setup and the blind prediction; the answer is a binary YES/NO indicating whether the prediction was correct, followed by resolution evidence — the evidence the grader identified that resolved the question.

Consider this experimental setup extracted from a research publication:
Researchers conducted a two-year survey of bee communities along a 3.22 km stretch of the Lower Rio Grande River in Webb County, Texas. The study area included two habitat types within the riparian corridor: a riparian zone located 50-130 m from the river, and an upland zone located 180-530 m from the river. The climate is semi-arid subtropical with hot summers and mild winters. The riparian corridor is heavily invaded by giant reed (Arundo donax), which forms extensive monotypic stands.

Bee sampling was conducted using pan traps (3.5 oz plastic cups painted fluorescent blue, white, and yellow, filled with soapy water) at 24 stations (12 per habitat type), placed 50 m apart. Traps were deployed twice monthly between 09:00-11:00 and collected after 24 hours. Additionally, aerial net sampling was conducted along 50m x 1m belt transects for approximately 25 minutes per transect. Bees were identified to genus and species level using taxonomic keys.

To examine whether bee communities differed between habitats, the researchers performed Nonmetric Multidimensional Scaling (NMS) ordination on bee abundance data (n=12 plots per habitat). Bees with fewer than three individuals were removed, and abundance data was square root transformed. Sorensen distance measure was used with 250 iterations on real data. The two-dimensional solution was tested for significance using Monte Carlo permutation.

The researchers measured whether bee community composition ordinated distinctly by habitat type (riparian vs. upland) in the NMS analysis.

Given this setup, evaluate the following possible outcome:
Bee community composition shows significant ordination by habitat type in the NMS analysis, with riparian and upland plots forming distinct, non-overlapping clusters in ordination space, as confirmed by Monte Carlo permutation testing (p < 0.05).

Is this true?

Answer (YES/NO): NO